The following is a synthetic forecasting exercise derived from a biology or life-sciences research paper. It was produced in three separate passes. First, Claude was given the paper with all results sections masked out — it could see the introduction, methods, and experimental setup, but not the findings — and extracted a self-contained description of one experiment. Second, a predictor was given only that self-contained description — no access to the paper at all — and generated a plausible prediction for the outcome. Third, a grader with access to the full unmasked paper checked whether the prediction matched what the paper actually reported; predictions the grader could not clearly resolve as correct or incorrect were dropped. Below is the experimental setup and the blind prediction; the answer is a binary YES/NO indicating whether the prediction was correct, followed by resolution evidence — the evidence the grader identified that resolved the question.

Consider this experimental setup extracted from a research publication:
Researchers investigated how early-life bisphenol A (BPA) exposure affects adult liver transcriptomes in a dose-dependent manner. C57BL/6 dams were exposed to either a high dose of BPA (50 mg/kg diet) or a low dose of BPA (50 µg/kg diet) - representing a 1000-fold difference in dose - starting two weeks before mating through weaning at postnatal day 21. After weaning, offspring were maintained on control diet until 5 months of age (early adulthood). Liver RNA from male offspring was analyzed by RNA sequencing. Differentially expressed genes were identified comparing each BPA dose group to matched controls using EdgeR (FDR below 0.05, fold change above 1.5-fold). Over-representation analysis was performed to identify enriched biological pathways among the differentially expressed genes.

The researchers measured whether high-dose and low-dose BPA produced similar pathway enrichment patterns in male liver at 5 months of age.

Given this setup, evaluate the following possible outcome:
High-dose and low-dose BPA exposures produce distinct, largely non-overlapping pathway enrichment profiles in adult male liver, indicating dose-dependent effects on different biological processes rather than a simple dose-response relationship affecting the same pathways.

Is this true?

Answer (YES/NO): YES